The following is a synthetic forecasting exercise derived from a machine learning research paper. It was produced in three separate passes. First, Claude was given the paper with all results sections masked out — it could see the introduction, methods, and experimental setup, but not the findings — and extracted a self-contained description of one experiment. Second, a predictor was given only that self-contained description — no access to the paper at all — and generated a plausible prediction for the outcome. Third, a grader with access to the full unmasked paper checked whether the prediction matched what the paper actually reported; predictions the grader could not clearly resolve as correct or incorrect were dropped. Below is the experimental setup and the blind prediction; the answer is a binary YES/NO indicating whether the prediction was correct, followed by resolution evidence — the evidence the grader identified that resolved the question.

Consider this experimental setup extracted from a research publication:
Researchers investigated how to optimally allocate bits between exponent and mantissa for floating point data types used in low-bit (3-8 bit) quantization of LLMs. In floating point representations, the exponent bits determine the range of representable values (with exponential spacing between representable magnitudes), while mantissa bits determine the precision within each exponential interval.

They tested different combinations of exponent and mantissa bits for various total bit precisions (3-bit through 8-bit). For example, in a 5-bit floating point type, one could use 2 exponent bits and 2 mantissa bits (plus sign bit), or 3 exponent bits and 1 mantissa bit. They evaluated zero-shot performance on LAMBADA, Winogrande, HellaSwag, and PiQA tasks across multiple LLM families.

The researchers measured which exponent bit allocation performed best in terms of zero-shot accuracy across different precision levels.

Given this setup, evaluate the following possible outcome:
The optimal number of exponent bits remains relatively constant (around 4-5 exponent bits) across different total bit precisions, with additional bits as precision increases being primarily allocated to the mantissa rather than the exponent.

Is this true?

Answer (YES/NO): NO